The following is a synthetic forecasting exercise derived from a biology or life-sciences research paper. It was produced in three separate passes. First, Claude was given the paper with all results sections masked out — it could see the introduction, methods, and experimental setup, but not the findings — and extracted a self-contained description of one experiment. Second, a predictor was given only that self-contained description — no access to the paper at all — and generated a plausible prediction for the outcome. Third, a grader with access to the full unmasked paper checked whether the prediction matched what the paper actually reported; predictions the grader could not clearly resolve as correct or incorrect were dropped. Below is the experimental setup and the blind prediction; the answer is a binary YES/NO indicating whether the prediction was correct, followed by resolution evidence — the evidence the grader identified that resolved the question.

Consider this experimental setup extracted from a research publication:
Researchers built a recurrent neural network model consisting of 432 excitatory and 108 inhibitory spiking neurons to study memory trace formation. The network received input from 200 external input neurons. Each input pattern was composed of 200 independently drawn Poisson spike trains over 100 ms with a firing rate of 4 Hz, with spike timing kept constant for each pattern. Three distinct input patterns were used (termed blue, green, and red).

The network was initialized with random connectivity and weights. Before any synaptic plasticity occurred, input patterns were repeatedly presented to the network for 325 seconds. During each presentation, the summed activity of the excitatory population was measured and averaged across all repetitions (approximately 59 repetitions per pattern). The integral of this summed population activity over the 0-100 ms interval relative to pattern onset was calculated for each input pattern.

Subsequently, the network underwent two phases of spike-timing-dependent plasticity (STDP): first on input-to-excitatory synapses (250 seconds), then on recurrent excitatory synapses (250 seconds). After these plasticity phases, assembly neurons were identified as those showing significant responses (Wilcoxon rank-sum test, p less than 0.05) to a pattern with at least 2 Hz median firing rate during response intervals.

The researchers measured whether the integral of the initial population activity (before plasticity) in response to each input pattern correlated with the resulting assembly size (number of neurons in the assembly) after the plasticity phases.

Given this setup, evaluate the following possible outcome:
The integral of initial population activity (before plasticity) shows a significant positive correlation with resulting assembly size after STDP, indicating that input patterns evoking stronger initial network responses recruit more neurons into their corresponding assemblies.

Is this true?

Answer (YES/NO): YES